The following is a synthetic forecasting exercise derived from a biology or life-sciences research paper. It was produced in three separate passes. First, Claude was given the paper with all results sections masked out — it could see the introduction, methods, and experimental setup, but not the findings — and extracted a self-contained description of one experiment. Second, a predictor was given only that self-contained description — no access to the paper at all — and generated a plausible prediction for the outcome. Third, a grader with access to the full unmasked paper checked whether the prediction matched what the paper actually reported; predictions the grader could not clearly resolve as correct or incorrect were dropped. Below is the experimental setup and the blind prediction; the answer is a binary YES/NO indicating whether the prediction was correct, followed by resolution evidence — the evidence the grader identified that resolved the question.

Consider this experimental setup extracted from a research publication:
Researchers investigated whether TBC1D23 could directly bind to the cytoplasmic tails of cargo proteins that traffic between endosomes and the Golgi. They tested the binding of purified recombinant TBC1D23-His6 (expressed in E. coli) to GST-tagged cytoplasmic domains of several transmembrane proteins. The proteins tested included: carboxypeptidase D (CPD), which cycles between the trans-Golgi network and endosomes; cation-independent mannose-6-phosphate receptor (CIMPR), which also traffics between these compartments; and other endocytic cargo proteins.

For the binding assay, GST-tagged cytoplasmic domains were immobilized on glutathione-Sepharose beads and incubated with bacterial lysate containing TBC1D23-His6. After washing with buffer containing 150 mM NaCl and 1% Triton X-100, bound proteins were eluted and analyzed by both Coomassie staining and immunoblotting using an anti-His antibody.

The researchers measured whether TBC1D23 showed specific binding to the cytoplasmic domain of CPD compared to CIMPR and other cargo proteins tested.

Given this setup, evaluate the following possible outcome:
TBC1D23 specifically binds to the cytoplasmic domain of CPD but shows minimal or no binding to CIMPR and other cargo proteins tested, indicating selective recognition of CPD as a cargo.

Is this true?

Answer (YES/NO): YES